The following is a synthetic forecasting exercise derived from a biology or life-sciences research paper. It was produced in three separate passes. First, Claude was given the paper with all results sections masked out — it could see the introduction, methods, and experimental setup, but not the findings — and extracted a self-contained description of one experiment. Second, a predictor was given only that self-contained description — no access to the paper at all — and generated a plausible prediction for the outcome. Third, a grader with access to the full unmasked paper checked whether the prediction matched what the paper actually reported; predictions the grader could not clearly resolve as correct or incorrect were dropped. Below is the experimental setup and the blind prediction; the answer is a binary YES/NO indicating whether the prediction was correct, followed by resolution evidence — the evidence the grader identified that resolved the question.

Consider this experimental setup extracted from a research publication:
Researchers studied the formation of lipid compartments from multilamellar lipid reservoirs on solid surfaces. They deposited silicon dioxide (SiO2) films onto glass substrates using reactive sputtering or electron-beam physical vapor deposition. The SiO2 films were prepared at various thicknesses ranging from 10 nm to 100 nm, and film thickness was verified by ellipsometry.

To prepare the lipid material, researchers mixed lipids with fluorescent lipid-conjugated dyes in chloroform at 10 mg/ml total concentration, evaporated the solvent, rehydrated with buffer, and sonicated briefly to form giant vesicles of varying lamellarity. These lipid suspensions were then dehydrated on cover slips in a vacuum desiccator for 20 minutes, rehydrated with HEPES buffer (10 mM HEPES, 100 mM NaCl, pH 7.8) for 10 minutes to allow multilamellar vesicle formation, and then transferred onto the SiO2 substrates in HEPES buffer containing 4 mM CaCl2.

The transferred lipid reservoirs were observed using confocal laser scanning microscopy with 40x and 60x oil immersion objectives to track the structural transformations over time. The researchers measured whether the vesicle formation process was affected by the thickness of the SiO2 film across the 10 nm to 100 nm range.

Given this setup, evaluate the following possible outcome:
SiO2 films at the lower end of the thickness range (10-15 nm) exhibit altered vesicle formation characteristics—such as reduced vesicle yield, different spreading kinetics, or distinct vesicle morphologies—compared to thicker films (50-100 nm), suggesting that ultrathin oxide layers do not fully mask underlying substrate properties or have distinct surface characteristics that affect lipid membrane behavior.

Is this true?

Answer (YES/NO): NO